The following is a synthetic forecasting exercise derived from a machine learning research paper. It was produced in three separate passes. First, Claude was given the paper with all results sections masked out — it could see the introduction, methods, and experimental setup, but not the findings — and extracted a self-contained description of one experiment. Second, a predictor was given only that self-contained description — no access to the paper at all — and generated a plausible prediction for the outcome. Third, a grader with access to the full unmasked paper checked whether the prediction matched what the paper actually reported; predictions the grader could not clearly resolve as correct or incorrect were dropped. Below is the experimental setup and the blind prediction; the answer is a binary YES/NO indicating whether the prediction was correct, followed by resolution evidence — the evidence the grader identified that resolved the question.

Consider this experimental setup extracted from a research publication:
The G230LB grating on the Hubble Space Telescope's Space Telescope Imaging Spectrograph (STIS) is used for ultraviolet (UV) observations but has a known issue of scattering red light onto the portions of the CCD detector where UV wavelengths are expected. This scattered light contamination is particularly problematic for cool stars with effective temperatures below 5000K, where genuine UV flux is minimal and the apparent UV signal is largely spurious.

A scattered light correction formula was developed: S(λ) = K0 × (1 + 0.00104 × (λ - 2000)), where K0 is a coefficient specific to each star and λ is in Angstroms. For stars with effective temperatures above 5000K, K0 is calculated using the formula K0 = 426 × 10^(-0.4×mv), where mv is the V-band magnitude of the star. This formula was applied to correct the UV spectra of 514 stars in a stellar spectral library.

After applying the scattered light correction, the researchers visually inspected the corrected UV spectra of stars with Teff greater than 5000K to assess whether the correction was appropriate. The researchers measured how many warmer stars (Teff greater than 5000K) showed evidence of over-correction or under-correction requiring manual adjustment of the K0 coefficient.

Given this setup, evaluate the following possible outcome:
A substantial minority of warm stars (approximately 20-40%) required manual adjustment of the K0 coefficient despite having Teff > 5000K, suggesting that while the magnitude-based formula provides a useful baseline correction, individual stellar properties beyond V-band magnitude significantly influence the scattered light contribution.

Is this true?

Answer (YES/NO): YES